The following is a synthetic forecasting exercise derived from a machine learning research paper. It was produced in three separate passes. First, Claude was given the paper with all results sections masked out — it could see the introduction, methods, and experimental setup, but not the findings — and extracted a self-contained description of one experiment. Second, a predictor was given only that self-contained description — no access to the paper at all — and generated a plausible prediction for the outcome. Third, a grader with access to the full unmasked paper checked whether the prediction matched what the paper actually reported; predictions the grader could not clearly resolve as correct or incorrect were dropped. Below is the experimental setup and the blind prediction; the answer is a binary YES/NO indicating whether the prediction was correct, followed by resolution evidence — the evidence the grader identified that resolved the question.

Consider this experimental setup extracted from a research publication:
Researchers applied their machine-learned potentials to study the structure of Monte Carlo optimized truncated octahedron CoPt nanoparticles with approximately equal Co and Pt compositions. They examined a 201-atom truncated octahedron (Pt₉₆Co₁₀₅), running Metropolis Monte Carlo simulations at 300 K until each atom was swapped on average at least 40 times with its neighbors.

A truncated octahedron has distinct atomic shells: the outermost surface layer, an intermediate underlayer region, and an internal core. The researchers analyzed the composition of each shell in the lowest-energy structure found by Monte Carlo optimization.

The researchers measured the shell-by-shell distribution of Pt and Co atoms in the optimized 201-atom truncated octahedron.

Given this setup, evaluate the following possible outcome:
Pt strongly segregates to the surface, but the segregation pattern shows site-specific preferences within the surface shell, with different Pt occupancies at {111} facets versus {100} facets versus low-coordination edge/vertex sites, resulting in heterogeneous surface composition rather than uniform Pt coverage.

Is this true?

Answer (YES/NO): YES